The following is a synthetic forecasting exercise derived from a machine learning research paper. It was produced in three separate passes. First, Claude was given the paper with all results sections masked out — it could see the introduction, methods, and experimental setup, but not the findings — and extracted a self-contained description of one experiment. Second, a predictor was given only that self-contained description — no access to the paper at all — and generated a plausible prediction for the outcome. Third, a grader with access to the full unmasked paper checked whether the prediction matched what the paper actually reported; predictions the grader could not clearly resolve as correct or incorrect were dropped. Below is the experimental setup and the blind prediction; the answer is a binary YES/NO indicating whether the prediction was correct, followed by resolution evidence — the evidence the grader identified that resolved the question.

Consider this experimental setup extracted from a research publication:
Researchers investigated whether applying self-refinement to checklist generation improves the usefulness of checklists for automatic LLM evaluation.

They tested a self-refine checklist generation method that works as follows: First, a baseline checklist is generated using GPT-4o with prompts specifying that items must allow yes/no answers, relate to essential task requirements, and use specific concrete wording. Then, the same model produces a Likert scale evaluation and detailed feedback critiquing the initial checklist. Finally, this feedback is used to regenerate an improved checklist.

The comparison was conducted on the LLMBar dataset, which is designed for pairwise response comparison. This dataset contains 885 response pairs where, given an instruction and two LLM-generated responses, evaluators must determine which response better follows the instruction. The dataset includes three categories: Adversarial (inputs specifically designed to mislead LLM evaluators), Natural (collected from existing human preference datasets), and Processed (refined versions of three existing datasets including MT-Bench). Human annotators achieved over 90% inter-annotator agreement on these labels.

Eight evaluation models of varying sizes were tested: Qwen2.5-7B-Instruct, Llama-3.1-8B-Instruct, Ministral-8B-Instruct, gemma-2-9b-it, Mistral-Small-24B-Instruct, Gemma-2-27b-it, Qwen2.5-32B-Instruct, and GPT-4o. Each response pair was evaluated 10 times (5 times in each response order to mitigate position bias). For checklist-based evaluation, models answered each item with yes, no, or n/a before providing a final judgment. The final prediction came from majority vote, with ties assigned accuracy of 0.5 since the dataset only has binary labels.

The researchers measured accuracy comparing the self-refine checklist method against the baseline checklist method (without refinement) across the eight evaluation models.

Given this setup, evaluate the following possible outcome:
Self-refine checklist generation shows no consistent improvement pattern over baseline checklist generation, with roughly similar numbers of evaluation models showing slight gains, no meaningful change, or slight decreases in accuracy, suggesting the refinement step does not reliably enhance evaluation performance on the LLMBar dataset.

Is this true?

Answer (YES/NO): YES